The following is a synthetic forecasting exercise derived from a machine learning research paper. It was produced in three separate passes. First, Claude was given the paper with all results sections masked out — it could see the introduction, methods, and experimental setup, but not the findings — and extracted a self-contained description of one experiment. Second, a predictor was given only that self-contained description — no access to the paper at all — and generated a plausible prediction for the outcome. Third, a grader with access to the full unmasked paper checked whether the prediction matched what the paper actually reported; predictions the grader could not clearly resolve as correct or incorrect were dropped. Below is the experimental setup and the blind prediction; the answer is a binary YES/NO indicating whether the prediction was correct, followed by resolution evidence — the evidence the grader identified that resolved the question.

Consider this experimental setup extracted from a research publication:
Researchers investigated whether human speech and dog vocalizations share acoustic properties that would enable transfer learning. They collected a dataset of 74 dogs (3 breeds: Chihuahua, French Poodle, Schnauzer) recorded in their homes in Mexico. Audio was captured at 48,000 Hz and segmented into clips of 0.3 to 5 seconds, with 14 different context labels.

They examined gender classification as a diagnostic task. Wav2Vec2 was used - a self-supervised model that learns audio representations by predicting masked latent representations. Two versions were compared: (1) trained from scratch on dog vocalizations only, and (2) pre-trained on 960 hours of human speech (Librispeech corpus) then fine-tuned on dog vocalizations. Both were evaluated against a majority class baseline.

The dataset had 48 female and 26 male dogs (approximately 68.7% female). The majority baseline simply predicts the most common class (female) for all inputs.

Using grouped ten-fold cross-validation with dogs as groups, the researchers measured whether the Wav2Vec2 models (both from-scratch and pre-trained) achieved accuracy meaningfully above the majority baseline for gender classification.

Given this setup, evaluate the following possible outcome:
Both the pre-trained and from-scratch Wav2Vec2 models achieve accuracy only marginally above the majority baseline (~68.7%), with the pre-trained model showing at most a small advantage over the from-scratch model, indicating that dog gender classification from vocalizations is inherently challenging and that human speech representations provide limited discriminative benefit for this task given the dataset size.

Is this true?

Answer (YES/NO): NO